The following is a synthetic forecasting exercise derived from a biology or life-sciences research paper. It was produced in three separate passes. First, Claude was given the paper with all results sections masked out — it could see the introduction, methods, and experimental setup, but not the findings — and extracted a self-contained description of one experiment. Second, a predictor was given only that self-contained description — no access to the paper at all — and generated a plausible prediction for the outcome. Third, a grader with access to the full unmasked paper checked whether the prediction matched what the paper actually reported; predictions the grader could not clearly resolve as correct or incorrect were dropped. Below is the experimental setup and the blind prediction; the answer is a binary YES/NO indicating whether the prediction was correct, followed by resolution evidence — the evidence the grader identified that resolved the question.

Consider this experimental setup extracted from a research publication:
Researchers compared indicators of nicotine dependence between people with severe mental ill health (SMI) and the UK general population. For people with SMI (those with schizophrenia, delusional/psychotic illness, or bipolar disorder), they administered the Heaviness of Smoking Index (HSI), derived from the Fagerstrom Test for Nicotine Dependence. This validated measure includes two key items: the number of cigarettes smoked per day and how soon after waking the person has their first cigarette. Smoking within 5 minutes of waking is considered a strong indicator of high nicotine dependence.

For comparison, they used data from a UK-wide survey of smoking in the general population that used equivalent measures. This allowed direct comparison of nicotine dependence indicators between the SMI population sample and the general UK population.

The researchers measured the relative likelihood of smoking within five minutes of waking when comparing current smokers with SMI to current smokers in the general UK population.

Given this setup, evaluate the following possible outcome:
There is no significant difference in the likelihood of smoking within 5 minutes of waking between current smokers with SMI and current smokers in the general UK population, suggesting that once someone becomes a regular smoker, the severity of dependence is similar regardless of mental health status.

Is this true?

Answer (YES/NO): NO